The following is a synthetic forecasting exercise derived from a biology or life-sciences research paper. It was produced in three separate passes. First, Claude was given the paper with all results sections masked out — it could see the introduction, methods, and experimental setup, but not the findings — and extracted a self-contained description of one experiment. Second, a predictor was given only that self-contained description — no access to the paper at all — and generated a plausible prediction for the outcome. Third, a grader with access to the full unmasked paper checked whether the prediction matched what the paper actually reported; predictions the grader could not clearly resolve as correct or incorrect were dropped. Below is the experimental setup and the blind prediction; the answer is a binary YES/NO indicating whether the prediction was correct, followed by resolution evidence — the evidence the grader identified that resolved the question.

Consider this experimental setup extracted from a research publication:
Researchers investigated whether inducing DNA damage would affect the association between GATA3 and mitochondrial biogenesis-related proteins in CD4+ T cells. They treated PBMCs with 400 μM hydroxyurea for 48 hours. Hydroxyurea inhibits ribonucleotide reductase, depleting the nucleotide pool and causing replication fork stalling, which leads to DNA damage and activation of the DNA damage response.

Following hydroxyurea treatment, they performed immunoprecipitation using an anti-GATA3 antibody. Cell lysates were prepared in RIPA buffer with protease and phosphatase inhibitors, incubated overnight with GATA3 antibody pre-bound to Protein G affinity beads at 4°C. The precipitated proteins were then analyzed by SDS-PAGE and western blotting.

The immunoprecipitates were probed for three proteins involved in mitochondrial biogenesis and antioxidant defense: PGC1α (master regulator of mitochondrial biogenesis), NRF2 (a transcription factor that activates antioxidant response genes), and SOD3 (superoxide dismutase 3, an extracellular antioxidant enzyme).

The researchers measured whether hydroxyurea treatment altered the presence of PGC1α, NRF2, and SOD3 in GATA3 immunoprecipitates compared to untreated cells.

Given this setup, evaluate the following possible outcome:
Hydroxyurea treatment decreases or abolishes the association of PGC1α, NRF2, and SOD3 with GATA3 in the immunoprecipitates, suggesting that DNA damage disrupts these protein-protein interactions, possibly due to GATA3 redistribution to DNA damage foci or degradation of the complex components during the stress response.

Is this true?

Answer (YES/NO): NO